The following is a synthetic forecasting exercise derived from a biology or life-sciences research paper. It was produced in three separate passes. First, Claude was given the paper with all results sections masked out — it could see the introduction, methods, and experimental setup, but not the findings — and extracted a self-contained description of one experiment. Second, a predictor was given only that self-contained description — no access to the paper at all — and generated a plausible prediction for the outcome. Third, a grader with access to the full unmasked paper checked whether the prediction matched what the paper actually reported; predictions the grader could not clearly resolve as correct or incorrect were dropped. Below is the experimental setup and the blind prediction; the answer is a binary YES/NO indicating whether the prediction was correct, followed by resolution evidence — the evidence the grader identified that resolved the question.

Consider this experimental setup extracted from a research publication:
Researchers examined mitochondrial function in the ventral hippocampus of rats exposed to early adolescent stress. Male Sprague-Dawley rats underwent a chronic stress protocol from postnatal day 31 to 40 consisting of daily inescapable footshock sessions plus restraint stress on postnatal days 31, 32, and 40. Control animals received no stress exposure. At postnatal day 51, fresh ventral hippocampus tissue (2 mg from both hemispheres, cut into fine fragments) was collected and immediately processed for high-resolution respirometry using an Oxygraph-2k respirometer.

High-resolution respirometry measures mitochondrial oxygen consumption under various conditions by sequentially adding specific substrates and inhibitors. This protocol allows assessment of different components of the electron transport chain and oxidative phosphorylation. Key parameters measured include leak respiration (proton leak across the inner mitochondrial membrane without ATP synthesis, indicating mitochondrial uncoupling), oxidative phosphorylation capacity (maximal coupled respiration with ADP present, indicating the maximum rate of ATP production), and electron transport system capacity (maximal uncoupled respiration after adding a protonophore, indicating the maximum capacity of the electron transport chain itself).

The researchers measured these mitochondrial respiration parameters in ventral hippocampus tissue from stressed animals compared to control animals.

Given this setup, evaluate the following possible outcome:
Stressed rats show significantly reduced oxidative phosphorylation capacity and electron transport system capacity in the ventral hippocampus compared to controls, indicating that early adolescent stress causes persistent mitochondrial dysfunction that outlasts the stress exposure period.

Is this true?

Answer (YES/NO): NO